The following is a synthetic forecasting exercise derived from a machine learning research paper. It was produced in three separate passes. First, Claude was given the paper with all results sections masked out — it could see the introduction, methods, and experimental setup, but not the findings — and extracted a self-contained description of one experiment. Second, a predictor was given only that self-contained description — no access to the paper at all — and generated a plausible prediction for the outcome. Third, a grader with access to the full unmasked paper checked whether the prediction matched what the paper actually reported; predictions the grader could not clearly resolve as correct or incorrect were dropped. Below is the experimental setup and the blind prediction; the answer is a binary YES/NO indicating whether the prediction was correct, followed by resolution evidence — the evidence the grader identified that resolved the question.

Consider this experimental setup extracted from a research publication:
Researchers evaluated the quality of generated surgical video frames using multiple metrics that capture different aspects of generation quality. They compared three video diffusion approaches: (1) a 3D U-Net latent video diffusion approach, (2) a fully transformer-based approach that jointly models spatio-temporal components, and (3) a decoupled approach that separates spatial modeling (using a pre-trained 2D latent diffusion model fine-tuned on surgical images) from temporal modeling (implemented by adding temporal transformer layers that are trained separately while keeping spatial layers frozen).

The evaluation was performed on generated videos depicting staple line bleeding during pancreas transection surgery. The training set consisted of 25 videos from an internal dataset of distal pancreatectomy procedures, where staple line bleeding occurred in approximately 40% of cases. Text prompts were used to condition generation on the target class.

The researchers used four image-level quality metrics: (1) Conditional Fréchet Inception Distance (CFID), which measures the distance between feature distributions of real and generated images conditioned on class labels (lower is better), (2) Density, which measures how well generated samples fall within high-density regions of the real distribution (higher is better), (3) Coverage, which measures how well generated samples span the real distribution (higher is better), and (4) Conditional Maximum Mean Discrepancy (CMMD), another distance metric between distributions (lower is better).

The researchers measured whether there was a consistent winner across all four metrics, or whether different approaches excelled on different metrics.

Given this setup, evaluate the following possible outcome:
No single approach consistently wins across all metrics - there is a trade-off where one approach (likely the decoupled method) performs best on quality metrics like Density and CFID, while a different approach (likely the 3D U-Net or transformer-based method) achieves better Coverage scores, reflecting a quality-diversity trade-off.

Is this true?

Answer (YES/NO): YES